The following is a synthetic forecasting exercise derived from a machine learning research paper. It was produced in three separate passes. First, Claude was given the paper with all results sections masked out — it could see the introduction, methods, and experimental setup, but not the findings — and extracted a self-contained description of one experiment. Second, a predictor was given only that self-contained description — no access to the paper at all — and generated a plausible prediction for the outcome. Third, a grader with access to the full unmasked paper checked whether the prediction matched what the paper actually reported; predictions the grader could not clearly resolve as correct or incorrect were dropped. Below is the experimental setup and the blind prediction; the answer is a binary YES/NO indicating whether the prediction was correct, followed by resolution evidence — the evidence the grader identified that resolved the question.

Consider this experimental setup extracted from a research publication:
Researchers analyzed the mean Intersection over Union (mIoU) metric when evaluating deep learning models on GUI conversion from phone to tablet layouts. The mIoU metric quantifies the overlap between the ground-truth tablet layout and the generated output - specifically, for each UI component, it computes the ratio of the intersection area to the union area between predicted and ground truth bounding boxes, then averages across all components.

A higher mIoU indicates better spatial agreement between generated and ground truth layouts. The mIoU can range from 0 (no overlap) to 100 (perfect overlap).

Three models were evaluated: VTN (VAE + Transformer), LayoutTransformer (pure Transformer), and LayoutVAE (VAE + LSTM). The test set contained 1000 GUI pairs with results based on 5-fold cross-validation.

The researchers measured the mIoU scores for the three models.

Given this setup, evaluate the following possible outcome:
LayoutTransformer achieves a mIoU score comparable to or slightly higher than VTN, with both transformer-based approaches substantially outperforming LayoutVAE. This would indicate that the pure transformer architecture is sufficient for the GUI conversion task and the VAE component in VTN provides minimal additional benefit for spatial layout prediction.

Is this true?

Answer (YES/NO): NO